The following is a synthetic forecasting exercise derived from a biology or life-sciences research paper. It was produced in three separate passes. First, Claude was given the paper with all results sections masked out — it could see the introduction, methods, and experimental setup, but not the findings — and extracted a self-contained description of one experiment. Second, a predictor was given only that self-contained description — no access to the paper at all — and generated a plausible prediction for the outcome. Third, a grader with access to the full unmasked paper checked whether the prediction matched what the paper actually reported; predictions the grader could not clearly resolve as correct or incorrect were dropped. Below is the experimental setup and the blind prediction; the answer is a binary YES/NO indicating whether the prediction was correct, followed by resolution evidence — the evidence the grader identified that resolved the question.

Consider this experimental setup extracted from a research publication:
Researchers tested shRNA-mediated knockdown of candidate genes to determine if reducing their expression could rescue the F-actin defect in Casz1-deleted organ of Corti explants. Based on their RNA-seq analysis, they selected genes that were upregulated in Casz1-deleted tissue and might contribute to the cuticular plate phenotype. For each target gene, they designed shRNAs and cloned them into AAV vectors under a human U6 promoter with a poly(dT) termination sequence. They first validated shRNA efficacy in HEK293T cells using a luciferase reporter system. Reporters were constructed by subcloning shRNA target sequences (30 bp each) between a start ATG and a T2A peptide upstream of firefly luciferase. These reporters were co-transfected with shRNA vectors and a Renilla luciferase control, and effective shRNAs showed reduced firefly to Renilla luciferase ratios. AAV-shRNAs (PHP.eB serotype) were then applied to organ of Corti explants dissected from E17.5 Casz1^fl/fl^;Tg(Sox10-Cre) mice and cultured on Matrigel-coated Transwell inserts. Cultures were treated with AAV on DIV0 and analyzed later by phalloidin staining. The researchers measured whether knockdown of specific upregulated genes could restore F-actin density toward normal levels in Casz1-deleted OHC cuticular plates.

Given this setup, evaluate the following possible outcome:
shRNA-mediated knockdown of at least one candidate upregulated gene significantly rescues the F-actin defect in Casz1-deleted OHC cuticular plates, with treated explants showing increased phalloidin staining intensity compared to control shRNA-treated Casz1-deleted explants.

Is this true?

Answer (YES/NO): YES